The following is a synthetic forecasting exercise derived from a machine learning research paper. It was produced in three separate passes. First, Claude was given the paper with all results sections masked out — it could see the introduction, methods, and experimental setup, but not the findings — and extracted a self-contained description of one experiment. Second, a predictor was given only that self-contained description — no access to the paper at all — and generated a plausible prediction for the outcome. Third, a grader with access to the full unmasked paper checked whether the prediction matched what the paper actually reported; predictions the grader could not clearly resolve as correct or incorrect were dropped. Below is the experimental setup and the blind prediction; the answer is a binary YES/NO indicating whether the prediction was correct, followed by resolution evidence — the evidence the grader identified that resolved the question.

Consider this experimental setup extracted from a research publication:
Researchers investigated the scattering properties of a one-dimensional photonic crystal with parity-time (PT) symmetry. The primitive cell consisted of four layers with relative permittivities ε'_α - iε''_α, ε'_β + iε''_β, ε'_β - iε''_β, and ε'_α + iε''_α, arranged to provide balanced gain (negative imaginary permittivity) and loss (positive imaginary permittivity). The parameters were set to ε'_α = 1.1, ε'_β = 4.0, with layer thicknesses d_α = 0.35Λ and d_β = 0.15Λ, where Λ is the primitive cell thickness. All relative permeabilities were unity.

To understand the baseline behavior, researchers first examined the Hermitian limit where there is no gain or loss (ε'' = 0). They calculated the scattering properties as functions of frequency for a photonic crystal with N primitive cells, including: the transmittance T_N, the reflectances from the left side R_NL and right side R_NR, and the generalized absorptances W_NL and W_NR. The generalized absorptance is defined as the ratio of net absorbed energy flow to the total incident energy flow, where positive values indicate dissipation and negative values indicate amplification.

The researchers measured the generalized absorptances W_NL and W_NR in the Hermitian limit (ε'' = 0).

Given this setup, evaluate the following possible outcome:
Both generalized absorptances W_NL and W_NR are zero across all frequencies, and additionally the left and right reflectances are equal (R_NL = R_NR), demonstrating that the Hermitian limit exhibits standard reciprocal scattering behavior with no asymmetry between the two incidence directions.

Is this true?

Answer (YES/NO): YES